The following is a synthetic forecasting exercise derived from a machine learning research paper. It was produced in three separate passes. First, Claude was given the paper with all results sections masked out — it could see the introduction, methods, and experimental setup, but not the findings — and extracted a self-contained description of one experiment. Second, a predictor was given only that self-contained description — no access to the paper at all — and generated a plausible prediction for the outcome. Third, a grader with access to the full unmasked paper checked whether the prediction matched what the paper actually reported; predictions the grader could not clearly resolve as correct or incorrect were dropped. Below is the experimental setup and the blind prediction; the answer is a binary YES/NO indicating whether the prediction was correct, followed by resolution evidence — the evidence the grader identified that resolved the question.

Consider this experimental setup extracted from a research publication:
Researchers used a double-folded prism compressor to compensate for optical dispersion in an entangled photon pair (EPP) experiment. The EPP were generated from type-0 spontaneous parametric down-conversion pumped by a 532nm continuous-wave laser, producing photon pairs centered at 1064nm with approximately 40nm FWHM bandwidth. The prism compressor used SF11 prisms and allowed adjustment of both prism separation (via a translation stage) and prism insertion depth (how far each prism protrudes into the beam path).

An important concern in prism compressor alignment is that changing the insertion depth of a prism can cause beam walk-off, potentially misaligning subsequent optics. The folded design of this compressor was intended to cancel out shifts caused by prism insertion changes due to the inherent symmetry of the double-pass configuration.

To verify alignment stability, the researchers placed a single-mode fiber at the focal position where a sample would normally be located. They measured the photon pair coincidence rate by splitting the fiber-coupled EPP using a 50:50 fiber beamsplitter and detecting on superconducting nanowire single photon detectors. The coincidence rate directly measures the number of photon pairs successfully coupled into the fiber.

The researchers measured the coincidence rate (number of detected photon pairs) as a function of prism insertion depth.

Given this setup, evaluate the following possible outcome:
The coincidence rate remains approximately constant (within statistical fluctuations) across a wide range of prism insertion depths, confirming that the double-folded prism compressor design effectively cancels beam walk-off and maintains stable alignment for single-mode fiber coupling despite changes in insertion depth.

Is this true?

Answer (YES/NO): YES